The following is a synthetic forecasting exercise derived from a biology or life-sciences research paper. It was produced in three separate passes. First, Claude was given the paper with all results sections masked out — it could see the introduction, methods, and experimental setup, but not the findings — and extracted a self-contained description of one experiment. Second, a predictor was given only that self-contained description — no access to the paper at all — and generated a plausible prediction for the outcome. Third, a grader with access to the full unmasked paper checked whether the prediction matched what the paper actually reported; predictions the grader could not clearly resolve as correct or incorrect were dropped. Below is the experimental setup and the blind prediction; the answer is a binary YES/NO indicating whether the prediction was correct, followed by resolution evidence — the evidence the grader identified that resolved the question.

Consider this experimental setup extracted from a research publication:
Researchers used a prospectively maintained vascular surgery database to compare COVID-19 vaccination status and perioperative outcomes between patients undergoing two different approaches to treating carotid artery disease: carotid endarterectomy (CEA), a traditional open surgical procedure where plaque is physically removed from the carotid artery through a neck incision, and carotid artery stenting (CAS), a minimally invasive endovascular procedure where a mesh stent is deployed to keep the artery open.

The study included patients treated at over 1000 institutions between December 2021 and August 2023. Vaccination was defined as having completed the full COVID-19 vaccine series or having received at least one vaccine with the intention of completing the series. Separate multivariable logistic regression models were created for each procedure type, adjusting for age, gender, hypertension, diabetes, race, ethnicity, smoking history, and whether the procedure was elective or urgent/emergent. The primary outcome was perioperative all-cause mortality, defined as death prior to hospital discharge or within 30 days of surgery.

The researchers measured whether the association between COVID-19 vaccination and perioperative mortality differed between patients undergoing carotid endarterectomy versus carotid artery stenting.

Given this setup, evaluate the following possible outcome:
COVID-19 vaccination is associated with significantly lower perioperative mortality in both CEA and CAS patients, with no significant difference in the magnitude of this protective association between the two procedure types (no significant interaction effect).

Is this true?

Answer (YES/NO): NO